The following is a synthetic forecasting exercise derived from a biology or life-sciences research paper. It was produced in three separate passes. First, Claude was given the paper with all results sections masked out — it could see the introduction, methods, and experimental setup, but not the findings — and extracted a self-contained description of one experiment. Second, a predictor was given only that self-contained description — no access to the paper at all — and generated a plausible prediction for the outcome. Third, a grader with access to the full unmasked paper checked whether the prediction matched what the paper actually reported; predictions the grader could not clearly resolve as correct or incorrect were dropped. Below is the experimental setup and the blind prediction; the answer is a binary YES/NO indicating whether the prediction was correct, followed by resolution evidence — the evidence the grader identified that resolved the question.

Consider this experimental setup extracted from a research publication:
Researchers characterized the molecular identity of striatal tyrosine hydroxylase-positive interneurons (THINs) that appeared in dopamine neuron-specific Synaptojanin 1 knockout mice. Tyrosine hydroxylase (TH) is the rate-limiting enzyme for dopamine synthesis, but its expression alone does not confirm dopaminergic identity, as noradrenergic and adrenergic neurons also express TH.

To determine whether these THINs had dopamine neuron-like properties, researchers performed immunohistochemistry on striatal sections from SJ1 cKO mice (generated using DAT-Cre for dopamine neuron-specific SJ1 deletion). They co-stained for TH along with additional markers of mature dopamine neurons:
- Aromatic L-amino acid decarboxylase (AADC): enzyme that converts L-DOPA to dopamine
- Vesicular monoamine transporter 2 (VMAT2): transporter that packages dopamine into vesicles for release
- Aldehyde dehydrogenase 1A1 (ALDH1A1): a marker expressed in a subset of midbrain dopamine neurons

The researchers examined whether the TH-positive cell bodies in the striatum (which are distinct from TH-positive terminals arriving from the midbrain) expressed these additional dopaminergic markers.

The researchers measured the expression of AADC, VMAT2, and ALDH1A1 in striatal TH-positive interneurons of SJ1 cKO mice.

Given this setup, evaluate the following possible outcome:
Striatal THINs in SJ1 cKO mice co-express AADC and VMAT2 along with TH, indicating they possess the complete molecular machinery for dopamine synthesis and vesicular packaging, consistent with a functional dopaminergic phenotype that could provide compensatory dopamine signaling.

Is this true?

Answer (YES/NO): NO